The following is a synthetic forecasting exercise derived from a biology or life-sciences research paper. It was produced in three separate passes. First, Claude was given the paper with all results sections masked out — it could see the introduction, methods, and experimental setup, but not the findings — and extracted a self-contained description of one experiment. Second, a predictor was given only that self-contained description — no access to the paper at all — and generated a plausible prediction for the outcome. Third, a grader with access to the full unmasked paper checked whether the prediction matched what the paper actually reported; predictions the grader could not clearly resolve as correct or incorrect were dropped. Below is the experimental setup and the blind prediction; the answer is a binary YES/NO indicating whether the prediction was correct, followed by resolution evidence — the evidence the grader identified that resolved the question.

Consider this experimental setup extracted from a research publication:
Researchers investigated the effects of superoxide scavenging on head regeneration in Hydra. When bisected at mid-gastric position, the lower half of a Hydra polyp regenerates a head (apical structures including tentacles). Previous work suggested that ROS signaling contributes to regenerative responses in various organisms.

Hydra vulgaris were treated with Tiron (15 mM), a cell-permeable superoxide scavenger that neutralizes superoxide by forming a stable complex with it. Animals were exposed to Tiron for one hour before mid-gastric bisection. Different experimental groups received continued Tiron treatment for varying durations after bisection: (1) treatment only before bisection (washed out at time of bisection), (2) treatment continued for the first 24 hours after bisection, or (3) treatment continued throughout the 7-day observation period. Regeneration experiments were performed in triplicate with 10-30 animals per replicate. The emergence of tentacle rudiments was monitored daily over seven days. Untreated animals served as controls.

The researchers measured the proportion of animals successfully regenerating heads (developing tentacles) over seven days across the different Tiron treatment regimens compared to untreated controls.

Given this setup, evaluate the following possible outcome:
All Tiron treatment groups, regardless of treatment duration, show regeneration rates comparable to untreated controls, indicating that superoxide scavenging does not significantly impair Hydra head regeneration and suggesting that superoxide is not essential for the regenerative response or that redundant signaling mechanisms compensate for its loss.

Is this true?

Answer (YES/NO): NO